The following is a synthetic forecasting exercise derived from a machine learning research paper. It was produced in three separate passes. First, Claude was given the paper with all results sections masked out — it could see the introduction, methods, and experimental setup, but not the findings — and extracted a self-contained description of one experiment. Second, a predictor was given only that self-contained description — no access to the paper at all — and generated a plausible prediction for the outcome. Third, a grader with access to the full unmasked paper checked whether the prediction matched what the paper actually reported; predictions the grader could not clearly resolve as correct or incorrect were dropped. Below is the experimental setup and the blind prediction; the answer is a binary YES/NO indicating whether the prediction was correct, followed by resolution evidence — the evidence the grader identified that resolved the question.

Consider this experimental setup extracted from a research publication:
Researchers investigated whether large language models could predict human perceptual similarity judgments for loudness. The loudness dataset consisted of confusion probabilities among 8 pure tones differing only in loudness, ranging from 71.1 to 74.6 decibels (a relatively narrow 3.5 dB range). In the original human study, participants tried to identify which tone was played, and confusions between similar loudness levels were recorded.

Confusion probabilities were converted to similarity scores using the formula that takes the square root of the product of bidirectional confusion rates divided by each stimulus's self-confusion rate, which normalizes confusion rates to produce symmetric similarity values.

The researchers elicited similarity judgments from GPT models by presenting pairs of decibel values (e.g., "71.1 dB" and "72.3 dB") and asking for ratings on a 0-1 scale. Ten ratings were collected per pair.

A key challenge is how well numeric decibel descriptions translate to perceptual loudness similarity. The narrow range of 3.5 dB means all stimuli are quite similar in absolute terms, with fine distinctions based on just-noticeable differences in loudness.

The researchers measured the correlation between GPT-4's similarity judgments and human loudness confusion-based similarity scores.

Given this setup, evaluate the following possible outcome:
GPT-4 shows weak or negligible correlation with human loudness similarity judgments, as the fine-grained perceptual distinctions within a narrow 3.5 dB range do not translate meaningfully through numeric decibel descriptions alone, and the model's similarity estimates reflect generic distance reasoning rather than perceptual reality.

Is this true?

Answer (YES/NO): NO